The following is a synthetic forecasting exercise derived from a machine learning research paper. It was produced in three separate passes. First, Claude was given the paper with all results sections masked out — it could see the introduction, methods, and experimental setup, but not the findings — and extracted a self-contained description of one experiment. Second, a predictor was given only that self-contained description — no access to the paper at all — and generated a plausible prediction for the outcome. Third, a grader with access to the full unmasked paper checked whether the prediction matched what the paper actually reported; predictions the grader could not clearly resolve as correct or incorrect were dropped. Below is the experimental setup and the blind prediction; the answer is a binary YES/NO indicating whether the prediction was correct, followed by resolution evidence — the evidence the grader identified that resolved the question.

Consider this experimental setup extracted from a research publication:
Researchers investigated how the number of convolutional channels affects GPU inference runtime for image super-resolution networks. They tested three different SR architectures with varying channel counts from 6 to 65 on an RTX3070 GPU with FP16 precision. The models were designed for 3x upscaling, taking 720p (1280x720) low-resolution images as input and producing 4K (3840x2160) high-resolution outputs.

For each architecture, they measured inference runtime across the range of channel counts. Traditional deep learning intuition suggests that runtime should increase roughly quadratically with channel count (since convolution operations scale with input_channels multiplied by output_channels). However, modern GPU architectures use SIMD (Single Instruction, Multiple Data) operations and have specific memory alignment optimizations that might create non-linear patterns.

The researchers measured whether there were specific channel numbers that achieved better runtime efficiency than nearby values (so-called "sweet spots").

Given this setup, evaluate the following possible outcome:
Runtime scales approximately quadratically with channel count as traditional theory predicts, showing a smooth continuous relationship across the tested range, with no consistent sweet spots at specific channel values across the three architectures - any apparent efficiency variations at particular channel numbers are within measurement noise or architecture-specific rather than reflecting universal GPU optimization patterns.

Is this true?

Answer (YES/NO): NO